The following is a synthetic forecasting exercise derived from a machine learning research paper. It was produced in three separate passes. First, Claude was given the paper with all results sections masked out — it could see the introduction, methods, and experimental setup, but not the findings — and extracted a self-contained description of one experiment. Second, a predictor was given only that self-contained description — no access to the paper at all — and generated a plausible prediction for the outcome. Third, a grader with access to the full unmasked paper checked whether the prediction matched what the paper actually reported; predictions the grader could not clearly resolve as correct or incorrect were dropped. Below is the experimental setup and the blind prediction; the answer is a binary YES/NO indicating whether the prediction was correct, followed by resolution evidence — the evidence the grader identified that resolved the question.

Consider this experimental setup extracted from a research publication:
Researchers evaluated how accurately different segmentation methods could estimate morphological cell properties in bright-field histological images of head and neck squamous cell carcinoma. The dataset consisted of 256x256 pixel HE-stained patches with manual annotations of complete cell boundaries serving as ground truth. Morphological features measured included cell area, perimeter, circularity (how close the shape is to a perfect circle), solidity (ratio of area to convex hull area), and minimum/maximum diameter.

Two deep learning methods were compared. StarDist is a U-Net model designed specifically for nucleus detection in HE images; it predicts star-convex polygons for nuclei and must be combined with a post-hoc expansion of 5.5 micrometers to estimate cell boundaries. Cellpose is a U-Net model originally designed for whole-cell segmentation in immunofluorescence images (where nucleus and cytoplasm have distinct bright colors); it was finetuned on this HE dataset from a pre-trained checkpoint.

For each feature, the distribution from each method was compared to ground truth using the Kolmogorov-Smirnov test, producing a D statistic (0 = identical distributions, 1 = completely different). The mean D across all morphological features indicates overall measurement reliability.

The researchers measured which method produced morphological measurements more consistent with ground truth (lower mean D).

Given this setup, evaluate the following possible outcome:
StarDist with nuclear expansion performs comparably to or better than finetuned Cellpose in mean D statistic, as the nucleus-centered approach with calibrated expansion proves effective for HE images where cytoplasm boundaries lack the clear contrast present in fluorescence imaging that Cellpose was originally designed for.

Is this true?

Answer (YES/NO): NO